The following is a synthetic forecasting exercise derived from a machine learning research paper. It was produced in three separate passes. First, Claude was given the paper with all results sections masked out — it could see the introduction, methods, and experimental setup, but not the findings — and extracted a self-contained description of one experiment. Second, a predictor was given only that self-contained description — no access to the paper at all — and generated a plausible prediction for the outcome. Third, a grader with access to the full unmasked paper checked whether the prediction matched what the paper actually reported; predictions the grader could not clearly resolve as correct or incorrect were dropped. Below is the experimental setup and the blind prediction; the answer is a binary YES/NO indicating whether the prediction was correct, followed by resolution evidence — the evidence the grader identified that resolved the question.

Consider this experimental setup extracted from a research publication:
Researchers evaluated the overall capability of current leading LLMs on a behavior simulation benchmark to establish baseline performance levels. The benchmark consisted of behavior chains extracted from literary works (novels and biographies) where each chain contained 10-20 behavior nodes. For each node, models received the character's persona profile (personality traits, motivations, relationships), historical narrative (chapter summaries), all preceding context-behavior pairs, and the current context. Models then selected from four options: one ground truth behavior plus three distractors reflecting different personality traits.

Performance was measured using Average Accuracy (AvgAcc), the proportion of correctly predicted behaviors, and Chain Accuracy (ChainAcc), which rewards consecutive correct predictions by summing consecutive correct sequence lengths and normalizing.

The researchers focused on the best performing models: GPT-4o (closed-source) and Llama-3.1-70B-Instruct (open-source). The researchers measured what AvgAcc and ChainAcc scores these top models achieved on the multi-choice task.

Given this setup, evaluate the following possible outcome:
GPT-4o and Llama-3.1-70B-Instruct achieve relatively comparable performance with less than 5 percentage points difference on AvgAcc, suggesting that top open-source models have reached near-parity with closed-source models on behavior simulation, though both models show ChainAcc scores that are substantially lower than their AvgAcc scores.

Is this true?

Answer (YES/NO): YES